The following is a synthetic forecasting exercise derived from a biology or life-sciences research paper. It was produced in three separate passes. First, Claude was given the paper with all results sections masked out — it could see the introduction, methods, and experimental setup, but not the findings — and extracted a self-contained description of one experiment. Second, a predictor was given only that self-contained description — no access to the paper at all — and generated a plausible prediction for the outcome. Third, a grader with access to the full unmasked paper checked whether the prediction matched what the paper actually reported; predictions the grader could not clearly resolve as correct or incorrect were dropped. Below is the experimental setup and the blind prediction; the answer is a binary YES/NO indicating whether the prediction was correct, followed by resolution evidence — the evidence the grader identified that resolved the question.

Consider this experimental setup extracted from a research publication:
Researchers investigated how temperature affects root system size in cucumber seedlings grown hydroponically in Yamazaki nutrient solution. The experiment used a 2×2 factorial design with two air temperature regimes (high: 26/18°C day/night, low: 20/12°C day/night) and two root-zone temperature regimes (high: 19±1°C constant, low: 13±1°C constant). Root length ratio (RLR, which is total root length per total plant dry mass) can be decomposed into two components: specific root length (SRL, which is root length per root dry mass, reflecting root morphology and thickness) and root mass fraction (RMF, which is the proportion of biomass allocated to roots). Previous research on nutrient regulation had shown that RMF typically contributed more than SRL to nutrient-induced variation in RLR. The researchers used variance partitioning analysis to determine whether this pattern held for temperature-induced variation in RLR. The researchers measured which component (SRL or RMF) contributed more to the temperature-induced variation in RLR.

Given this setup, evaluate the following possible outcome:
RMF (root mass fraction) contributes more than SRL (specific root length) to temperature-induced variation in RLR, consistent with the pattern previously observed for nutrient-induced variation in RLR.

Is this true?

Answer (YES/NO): NO